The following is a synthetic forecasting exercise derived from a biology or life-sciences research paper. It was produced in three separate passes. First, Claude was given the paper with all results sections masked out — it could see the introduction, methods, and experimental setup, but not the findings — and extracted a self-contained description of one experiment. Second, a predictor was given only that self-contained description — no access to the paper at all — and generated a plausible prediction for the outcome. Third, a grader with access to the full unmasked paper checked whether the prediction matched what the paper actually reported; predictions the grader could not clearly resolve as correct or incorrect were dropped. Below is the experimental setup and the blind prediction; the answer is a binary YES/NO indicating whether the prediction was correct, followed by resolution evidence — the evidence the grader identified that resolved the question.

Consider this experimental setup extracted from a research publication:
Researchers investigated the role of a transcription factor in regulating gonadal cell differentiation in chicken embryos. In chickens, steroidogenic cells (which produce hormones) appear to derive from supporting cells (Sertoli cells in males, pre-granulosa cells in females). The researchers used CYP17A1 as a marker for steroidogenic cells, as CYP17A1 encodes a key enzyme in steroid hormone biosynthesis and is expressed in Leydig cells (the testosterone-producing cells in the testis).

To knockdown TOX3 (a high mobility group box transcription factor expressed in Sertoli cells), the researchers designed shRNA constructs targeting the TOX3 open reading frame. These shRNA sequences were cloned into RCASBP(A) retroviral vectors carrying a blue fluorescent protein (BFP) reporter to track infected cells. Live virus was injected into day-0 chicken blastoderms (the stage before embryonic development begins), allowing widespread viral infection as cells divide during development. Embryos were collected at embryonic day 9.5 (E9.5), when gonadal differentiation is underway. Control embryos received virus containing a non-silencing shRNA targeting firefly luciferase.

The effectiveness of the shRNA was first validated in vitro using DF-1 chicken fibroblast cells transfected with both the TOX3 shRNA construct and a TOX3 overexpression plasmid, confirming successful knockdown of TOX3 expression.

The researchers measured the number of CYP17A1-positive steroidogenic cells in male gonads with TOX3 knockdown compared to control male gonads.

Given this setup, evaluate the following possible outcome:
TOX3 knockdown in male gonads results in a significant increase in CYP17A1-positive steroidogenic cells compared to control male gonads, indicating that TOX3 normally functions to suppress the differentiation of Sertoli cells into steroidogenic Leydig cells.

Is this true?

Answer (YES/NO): YES